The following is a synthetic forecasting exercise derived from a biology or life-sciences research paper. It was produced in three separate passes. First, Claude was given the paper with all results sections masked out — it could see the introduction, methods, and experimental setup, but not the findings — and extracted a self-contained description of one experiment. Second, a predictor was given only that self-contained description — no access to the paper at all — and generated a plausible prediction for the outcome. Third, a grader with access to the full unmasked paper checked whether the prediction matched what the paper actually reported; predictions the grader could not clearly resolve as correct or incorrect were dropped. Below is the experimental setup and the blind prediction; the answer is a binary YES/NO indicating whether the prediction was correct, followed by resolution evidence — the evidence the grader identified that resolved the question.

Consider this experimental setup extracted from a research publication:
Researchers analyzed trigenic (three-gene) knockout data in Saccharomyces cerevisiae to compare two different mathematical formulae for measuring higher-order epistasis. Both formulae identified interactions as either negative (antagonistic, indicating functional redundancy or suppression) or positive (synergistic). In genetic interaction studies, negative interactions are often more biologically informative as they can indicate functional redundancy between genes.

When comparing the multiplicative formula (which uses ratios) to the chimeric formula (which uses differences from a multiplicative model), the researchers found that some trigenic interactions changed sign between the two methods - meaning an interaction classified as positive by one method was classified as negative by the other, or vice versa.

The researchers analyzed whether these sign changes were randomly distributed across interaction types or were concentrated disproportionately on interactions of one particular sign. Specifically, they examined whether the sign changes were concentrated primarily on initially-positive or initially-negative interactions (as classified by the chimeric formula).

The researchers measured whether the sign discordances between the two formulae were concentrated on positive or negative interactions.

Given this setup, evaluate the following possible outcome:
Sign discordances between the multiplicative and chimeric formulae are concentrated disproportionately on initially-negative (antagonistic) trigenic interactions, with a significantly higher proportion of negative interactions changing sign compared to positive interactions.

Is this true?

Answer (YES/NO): NO